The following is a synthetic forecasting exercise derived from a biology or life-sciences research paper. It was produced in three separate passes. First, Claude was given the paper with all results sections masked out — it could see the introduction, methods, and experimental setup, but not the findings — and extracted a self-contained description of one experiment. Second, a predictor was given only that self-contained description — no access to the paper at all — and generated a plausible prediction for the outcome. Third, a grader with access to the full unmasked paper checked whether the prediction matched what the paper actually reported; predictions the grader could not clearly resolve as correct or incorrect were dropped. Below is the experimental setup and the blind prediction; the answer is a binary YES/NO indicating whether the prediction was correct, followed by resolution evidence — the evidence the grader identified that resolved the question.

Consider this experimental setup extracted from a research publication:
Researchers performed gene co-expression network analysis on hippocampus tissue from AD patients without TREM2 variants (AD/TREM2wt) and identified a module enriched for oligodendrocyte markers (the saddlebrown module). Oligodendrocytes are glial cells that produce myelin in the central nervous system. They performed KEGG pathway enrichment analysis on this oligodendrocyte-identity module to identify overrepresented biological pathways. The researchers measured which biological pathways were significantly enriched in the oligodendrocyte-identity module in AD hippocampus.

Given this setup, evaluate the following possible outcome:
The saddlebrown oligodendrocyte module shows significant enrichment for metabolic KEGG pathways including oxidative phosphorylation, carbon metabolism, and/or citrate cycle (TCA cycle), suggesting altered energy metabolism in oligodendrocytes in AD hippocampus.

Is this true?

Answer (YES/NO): NO